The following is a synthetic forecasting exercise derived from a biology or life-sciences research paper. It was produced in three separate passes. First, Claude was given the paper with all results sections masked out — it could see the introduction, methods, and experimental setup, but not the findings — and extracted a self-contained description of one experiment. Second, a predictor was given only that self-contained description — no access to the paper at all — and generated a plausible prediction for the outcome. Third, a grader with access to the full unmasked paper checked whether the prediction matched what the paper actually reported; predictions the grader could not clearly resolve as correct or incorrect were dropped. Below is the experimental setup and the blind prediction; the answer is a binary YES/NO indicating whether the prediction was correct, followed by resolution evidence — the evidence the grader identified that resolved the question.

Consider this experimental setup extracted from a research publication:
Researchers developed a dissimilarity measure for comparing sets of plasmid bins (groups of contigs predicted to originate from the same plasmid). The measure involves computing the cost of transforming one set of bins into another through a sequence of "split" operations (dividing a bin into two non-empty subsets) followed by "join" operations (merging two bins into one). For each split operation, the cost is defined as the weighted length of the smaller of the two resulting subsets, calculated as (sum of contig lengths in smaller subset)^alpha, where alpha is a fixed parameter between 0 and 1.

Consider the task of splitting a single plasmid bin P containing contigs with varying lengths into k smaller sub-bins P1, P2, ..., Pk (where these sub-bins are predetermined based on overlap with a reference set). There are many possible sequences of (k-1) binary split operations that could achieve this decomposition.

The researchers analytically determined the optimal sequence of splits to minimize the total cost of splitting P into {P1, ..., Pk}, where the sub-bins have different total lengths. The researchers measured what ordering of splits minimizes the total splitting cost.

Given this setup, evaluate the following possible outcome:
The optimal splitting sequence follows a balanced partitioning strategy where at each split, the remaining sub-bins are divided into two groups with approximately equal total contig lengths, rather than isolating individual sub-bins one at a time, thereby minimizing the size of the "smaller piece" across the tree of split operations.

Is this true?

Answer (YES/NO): NO